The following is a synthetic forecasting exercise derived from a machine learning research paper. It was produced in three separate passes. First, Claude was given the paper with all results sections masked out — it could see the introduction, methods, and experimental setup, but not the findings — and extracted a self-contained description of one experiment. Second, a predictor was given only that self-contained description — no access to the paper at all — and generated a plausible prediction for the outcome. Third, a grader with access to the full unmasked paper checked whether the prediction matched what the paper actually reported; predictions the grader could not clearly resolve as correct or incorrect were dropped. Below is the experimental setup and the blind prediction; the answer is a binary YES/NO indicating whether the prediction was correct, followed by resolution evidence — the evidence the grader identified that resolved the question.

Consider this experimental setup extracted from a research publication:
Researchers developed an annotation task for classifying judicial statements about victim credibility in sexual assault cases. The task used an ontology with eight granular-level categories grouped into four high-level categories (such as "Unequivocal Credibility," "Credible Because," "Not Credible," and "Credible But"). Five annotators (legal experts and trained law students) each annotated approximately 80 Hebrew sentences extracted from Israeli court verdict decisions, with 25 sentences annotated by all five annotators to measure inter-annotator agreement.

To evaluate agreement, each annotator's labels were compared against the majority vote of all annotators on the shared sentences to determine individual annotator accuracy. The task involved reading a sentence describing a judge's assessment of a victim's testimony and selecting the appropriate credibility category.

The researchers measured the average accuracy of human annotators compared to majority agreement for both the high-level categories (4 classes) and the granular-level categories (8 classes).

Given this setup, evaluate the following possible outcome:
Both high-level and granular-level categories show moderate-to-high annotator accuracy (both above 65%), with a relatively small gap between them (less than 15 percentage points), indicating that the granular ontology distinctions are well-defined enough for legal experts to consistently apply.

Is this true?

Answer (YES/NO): NO